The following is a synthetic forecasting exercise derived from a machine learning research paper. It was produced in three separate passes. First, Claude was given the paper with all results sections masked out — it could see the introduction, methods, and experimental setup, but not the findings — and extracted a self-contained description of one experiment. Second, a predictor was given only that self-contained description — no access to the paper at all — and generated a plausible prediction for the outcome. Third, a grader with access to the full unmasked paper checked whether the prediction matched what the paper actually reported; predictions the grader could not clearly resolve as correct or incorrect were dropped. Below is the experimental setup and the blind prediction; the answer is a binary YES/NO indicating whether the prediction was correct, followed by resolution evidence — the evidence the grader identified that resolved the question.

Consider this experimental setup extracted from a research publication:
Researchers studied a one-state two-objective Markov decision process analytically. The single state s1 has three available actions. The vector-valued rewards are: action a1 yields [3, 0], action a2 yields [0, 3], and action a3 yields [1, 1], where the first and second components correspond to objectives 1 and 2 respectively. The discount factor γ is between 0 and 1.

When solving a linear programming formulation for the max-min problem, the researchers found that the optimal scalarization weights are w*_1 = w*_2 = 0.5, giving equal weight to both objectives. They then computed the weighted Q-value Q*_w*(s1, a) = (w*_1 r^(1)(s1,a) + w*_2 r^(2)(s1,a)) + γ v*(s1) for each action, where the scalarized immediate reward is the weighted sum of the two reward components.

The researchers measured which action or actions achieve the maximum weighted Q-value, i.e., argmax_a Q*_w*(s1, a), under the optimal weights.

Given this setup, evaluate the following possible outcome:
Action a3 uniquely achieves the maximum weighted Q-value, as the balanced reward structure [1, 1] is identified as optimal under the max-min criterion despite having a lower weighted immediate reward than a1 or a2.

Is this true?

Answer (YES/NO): NO